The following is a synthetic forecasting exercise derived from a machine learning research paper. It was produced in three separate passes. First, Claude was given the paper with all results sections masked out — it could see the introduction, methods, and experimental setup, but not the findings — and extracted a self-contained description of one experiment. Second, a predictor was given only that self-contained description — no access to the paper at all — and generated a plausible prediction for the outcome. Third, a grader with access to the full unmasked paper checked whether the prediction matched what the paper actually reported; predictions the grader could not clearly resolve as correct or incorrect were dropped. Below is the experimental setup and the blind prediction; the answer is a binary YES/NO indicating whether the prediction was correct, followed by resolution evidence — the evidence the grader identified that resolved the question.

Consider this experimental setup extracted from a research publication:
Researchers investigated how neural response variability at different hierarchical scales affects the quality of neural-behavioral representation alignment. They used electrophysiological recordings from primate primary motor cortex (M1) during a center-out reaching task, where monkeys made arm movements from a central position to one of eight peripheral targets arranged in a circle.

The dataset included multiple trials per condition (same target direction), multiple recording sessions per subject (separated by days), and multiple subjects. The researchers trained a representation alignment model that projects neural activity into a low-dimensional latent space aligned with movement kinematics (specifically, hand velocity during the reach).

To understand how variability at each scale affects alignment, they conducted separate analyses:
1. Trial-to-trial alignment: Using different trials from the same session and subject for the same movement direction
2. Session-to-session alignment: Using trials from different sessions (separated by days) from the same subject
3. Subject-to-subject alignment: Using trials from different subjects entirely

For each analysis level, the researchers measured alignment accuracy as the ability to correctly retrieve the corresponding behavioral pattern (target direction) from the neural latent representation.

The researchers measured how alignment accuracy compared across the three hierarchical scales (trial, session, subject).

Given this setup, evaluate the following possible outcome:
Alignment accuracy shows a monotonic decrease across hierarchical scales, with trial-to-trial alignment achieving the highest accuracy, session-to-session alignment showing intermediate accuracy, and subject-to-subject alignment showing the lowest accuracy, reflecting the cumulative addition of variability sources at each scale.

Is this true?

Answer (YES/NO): YES